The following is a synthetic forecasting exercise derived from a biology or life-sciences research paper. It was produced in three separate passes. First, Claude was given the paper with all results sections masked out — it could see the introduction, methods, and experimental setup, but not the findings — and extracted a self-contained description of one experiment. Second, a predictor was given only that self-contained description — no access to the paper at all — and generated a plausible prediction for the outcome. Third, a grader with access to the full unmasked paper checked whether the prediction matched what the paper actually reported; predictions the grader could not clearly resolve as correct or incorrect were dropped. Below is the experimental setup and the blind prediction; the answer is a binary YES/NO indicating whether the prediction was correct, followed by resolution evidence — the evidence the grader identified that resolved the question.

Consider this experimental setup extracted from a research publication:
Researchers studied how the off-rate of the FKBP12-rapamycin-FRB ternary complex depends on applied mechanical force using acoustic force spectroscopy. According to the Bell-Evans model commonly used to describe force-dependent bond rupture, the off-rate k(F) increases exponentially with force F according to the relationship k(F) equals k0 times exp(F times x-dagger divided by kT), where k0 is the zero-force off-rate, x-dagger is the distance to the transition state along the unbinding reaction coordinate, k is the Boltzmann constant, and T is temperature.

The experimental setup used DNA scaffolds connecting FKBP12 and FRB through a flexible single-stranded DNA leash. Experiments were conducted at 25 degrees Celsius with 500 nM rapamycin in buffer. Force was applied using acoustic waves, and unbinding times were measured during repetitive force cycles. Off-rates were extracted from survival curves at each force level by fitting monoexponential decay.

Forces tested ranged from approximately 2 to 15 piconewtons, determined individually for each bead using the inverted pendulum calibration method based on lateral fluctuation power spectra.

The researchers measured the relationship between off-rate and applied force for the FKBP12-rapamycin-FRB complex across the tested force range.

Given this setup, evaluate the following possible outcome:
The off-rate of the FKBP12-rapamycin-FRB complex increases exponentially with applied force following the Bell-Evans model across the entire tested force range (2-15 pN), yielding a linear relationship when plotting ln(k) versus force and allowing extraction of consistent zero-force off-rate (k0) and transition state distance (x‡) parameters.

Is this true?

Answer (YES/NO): YES